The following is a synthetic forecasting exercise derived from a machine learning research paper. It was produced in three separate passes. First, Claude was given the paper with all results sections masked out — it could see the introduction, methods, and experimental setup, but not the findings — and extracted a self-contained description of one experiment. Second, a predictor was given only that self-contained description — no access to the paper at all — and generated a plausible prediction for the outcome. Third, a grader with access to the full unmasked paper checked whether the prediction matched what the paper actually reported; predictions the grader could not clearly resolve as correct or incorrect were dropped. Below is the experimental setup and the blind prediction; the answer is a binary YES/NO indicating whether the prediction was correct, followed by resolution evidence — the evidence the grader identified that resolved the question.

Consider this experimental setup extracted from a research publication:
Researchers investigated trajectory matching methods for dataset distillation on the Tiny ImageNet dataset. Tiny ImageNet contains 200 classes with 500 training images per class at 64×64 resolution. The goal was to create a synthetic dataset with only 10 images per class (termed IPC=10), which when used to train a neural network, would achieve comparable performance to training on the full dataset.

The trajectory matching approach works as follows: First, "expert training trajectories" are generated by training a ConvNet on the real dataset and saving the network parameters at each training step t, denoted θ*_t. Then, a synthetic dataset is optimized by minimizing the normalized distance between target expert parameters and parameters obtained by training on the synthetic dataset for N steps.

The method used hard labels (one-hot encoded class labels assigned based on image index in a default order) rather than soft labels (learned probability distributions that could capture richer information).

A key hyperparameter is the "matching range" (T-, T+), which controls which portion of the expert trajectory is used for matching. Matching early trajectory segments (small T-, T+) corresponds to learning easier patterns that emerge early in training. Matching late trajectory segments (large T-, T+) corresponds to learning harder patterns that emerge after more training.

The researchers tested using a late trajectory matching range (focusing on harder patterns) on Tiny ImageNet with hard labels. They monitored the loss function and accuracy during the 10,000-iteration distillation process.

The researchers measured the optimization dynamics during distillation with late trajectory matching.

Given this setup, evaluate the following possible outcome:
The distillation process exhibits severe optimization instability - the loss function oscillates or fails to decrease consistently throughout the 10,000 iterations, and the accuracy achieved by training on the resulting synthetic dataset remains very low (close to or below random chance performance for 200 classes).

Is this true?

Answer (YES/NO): NO